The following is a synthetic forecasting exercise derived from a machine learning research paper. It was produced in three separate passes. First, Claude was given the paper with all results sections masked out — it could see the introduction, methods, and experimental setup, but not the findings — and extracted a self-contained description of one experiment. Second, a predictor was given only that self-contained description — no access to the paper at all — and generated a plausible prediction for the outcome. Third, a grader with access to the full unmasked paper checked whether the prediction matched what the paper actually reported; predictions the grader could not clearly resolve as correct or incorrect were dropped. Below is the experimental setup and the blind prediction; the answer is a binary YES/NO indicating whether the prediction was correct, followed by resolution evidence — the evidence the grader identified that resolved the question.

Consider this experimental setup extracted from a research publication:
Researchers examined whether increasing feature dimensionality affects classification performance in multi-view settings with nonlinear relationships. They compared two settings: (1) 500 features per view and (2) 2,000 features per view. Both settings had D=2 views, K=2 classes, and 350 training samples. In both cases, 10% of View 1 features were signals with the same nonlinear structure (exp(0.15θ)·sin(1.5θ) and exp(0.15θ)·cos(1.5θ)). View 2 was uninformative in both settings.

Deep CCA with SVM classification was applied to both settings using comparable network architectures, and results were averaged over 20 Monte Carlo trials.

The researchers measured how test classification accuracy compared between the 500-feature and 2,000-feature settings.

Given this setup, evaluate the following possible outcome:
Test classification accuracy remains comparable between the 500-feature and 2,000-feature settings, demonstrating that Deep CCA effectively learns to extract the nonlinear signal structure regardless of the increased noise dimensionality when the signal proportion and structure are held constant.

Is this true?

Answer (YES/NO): NO